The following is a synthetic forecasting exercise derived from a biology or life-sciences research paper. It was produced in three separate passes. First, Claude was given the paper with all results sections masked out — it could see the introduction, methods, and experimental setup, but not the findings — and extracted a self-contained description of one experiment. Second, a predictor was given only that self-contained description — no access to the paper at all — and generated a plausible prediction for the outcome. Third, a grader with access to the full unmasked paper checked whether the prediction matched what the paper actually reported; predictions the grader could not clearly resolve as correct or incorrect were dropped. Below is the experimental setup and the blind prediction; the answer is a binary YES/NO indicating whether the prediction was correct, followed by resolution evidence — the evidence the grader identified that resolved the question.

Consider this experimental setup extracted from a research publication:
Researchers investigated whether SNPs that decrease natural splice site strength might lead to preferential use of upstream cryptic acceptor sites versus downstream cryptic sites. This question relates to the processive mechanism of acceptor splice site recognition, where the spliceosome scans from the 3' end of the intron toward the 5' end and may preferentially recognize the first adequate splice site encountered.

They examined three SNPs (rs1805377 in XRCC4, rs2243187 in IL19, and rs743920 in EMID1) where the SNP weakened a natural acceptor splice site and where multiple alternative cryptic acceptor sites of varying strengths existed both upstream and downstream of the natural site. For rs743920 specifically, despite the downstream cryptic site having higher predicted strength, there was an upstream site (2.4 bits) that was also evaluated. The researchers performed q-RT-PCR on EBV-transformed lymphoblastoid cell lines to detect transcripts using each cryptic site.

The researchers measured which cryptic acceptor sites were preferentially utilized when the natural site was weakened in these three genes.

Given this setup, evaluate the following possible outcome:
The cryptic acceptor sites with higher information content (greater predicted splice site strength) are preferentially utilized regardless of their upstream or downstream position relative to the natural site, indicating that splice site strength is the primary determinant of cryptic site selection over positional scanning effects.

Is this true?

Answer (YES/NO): NO